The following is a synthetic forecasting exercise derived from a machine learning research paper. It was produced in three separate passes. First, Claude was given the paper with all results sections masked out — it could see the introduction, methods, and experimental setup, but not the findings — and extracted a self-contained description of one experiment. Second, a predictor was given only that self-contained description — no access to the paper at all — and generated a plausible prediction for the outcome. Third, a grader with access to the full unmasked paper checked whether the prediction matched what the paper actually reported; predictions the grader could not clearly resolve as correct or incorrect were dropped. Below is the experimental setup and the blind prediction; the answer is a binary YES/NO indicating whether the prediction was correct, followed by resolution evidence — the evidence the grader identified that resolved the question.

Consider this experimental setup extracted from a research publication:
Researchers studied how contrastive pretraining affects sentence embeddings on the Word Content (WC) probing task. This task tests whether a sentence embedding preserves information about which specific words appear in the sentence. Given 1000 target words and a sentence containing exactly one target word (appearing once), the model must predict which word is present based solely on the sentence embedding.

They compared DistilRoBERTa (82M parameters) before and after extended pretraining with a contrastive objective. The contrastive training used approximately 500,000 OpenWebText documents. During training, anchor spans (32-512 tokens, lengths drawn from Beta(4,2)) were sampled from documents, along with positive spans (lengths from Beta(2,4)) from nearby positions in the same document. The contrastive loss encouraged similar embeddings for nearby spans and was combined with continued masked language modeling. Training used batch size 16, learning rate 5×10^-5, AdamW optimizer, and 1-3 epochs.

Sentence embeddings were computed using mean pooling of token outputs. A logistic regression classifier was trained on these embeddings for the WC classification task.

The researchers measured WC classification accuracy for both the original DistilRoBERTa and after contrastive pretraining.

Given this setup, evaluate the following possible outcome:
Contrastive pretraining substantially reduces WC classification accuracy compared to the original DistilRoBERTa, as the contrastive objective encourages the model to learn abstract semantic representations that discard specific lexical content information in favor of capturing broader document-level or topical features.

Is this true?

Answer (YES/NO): NO